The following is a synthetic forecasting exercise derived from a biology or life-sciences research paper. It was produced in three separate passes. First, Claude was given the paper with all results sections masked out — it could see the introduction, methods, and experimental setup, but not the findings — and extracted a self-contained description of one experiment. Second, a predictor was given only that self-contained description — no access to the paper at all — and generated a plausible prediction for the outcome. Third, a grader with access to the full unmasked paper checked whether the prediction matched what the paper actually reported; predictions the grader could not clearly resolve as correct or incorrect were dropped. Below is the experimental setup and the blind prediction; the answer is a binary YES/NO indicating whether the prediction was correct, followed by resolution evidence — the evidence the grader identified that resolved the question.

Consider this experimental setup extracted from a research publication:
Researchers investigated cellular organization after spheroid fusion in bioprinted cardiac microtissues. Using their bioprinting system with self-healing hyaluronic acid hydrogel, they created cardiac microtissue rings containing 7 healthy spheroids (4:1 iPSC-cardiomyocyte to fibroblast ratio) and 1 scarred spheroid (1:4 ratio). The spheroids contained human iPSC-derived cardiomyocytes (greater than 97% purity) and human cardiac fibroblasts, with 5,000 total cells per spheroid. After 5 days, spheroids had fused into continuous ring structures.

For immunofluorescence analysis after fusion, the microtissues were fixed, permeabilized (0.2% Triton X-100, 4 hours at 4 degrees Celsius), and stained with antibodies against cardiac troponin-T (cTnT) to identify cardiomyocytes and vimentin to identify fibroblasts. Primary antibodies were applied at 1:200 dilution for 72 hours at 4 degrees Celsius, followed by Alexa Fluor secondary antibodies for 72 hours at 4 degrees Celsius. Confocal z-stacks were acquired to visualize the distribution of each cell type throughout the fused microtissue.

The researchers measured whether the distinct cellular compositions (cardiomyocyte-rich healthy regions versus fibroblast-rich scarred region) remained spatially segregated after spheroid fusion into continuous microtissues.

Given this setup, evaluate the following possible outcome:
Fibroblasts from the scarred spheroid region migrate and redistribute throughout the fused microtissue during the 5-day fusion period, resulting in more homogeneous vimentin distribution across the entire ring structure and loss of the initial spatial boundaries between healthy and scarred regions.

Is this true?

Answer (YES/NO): NO